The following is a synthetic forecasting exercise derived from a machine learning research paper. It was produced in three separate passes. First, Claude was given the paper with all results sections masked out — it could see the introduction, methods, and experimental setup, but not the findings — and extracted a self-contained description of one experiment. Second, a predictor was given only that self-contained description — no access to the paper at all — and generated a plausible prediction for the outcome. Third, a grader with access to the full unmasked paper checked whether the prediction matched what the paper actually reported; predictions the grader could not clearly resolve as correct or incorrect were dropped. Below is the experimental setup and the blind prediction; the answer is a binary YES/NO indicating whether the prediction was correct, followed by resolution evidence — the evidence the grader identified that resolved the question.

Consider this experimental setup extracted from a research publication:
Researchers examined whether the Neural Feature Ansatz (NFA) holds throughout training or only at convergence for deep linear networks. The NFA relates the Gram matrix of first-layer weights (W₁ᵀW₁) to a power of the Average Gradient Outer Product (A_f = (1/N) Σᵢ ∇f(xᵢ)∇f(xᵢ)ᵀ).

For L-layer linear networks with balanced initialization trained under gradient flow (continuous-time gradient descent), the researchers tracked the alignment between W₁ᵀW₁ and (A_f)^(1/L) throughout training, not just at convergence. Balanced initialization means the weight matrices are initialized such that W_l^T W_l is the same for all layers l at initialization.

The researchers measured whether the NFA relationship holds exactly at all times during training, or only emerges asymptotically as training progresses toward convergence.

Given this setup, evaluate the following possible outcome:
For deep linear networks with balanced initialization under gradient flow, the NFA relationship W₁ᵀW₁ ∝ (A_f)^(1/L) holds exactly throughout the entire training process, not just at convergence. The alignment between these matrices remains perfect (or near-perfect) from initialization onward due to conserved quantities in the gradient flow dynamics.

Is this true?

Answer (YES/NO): YES